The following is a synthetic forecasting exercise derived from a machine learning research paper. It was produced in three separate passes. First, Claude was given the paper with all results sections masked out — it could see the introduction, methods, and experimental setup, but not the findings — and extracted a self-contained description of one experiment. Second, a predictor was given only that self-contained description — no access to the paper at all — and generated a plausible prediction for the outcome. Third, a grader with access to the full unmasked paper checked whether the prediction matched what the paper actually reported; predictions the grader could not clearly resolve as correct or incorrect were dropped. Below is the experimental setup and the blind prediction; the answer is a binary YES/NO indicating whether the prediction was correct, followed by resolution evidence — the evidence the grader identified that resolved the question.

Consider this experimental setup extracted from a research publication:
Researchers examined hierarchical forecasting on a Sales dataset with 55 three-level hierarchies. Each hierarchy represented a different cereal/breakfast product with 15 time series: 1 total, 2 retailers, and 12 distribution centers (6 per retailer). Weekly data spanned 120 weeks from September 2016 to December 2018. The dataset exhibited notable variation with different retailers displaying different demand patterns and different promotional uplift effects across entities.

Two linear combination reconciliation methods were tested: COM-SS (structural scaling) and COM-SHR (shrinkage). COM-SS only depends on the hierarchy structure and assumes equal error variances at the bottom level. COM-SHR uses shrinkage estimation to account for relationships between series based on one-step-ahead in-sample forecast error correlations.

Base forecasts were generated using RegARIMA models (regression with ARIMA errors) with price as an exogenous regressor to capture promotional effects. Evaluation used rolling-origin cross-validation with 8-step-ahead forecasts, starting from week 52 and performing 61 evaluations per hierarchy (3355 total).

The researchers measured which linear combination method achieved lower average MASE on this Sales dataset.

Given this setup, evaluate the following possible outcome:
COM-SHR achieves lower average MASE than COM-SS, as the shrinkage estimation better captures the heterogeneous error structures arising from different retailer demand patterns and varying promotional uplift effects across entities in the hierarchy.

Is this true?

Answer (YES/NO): YES